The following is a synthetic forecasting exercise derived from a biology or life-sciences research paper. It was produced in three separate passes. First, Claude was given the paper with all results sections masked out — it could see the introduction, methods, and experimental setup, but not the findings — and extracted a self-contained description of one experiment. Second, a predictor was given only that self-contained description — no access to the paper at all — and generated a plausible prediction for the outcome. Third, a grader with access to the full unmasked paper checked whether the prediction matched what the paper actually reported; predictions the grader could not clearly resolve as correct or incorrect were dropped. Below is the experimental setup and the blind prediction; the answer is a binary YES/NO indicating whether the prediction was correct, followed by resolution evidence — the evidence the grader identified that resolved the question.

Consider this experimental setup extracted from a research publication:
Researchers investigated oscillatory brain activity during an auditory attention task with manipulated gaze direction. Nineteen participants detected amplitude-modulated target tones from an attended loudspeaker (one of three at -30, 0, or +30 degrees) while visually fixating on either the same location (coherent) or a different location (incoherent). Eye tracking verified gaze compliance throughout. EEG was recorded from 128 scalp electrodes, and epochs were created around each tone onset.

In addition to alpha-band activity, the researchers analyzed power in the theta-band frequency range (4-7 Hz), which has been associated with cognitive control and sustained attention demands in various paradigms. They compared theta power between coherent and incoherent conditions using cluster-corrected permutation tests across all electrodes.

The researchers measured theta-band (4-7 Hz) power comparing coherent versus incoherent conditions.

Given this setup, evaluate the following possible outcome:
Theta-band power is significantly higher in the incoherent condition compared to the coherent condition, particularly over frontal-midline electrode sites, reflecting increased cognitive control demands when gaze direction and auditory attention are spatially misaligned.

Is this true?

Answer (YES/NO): NO